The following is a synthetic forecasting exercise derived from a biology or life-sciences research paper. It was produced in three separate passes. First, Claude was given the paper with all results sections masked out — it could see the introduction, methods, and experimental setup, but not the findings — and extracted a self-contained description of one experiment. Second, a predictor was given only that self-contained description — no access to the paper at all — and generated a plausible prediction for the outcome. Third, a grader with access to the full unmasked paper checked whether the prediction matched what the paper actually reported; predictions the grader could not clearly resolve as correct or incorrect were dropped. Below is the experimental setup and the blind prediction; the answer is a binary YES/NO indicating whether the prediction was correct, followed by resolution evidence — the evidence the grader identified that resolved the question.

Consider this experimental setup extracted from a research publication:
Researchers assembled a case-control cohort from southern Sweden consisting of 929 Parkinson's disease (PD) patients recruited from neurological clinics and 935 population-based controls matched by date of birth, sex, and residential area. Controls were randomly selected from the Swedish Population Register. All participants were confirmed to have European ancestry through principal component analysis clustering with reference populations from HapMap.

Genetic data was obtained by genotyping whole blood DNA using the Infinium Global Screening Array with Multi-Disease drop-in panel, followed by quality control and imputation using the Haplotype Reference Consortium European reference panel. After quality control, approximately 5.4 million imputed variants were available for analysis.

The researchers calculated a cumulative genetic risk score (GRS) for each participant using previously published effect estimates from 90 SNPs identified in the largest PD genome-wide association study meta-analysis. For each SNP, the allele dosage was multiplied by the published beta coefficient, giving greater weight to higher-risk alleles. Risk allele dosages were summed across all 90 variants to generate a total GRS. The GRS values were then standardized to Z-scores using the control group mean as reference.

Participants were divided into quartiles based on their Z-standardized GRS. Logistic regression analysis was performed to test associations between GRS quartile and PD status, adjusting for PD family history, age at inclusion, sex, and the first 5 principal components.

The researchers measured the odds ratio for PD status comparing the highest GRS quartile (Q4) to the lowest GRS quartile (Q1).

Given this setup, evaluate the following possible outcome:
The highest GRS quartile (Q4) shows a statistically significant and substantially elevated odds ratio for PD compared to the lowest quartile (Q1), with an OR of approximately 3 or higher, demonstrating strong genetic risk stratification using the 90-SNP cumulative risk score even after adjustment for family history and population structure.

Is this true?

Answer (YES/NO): YES